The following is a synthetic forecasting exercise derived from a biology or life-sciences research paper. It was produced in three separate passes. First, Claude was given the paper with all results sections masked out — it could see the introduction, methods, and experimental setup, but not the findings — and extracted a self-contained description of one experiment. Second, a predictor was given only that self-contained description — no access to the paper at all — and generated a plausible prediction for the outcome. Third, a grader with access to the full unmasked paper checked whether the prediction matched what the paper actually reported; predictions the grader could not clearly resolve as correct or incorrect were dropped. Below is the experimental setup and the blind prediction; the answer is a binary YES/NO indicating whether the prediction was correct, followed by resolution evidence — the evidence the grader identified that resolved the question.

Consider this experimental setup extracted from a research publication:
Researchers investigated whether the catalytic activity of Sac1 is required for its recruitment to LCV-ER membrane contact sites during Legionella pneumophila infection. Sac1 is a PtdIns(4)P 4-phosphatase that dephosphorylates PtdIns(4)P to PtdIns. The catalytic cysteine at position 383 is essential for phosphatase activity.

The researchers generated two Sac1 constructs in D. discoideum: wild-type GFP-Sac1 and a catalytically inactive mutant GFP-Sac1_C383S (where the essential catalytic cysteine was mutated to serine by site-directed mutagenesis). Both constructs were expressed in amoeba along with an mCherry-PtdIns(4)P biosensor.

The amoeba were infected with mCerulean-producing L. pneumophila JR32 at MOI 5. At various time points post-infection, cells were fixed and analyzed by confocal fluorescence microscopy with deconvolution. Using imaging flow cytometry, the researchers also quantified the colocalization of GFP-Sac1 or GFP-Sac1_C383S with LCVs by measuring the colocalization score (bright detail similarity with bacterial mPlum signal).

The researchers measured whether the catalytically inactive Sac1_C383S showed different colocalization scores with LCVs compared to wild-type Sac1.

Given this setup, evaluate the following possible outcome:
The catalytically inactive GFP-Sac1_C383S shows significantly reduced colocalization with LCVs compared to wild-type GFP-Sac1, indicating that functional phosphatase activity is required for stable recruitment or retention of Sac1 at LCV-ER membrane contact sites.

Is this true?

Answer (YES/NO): NO